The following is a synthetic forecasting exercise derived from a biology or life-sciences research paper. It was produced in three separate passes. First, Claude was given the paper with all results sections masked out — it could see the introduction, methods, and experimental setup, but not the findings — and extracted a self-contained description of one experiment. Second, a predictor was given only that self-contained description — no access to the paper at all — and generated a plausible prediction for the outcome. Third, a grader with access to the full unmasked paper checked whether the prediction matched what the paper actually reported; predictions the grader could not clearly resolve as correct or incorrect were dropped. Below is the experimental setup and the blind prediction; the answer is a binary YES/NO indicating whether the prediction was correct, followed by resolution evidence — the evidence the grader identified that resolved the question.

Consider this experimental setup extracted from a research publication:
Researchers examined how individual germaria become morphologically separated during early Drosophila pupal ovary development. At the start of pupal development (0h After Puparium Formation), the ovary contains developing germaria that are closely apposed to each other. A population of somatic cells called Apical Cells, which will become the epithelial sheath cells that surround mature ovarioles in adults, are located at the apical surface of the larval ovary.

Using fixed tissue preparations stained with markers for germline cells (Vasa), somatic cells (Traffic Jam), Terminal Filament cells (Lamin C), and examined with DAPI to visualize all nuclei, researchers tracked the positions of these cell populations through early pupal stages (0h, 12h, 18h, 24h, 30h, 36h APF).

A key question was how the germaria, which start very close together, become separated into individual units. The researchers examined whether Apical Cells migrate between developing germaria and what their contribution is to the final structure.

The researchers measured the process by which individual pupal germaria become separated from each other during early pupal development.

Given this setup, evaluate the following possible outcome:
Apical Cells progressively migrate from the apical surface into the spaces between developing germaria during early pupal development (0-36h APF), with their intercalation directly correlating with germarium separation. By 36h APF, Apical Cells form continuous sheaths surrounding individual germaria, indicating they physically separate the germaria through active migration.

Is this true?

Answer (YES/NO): YES